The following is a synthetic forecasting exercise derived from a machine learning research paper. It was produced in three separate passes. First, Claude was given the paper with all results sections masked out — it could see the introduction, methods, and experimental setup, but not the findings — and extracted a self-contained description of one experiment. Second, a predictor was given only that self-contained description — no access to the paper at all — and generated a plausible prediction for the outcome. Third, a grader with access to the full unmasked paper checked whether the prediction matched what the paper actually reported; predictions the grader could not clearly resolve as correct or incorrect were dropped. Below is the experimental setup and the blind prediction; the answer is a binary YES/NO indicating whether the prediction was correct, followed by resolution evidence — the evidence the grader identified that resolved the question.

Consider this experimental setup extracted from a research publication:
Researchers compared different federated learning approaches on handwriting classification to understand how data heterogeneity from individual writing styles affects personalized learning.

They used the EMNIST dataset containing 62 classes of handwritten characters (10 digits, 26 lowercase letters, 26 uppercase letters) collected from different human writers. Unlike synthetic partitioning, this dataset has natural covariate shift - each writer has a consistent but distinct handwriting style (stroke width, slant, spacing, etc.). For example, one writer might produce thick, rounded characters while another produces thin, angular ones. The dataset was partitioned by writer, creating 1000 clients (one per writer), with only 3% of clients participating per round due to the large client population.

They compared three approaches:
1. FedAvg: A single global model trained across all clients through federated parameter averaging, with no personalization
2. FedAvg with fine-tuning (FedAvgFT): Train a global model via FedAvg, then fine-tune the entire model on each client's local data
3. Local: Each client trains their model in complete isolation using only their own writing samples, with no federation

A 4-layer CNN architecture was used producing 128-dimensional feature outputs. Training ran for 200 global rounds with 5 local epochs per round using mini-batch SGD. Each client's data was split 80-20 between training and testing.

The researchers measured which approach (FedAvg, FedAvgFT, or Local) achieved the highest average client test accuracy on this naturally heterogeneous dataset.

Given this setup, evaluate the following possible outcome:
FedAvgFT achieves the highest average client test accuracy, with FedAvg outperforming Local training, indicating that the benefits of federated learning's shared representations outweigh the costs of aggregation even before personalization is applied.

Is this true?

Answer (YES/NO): YES